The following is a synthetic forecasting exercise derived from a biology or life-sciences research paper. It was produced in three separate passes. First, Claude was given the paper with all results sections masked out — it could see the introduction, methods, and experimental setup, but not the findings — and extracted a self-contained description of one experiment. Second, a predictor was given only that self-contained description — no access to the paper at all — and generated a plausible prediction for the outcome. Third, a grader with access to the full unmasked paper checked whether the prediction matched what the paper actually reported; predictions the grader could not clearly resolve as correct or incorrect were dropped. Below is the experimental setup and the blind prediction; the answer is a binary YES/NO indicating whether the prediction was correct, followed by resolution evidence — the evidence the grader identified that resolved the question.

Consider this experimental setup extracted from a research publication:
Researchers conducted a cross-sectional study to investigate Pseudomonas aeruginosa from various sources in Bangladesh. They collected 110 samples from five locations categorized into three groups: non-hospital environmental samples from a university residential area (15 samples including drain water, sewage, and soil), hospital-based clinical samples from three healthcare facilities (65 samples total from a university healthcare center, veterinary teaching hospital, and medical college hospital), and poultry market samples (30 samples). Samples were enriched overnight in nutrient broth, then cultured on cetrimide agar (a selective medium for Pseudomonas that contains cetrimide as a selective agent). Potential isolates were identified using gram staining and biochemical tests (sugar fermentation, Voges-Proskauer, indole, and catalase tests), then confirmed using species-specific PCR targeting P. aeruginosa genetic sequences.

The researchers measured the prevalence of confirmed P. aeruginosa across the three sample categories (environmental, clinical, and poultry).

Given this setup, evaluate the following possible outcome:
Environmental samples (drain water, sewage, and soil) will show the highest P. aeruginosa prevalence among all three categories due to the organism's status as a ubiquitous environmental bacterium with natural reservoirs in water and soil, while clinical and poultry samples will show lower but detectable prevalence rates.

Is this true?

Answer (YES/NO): NO